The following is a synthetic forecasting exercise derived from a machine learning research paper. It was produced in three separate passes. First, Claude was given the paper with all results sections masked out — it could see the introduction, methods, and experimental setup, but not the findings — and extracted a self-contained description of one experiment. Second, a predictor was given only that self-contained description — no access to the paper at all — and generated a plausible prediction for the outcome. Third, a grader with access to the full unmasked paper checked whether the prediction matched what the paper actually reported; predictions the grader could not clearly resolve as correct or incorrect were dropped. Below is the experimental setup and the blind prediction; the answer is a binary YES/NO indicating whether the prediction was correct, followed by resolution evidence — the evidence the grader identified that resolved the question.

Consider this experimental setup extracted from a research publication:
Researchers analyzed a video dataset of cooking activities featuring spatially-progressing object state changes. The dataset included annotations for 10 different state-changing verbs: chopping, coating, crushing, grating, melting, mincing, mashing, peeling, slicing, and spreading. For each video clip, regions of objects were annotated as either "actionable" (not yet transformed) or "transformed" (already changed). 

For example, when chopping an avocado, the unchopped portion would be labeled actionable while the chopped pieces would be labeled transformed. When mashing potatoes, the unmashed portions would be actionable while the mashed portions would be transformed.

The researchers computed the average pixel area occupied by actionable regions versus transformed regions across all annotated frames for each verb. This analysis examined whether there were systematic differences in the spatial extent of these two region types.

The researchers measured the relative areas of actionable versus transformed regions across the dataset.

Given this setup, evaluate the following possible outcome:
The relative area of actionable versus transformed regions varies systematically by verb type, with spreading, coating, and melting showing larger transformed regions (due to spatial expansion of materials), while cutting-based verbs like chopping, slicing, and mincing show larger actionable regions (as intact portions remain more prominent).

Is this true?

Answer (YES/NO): NO